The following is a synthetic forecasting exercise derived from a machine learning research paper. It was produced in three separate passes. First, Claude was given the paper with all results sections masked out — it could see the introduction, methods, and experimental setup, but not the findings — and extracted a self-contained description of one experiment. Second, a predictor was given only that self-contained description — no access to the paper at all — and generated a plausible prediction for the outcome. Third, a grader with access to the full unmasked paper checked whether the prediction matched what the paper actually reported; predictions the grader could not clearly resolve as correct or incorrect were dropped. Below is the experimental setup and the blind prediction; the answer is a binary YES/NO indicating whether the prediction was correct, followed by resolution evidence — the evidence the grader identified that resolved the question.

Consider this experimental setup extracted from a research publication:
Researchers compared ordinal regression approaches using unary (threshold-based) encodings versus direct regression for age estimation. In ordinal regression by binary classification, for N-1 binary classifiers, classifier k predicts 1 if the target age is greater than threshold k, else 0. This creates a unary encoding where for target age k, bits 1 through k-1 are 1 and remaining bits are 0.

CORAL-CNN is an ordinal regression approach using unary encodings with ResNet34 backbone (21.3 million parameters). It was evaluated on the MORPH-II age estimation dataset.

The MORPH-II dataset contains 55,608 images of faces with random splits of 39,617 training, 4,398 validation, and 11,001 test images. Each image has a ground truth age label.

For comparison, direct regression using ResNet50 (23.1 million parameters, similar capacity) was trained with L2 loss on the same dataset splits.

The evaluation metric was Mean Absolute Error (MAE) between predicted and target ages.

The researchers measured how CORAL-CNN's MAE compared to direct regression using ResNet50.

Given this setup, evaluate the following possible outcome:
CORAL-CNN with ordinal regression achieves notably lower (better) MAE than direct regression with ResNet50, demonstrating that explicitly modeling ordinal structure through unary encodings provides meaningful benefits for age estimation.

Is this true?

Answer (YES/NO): NO